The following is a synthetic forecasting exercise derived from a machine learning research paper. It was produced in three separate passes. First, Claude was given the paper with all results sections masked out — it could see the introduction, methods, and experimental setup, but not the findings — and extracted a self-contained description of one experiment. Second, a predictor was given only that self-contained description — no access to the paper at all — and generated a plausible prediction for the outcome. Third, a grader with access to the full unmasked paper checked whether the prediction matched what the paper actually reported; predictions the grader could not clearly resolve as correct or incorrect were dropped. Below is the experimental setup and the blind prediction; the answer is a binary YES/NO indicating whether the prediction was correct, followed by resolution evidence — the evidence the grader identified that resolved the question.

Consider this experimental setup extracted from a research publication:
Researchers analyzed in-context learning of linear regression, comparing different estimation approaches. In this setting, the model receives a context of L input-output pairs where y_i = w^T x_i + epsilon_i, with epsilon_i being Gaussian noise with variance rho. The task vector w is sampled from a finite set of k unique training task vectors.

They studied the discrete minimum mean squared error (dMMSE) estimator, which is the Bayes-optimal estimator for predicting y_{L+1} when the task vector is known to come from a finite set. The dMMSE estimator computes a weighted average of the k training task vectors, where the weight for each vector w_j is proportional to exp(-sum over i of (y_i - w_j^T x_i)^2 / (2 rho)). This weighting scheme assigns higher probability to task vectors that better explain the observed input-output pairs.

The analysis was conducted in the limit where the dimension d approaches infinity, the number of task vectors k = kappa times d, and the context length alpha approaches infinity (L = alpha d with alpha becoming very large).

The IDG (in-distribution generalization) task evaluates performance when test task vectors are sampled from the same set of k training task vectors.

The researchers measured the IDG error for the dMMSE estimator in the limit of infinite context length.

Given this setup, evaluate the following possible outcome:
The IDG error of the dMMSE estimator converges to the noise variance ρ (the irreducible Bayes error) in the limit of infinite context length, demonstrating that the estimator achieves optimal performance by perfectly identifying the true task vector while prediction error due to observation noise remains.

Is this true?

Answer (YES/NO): YES